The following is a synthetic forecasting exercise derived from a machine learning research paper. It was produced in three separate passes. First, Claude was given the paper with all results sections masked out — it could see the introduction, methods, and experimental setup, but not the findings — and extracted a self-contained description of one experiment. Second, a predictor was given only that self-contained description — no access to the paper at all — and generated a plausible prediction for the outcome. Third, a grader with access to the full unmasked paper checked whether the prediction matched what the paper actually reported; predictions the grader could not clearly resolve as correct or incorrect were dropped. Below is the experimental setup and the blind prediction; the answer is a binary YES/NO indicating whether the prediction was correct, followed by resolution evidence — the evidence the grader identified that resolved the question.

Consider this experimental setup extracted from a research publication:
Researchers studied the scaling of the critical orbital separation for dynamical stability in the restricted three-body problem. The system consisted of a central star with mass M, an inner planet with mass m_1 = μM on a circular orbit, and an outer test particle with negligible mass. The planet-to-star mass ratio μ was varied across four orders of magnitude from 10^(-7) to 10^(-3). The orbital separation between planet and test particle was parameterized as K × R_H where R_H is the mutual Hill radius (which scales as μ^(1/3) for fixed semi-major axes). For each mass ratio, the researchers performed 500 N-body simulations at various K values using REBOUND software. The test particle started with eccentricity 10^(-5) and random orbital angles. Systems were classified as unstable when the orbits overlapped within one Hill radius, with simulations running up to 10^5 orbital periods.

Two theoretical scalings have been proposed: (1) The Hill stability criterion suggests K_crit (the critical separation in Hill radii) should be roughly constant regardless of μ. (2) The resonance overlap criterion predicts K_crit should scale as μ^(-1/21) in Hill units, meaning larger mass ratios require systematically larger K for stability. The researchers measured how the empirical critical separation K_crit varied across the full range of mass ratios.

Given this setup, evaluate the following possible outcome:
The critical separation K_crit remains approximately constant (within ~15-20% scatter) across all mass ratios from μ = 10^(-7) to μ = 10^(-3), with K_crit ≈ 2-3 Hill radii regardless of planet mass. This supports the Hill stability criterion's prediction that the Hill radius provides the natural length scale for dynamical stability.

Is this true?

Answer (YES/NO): NO